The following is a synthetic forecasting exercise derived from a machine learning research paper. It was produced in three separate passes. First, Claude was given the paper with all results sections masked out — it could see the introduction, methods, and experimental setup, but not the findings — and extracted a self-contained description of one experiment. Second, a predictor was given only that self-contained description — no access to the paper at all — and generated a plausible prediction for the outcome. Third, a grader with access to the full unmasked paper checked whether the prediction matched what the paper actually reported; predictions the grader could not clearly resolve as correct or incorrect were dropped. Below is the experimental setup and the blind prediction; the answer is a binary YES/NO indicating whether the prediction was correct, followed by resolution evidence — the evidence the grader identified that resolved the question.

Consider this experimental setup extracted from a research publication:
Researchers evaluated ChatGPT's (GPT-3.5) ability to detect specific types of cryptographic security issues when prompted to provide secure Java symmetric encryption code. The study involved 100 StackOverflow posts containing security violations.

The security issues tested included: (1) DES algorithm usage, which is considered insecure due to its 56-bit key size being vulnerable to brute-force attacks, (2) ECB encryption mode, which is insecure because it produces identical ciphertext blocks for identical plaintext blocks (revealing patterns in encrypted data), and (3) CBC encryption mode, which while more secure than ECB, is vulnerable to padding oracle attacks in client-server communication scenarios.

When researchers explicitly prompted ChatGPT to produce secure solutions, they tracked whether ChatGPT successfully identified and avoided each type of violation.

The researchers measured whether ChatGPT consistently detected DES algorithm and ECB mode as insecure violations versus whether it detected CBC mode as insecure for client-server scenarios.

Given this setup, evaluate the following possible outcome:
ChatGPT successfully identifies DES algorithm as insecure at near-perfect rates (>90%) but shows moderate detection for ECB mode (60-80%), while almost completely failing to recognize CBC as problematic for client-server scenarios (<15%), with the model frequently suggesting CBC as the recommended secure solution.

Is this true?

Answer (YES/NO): NO